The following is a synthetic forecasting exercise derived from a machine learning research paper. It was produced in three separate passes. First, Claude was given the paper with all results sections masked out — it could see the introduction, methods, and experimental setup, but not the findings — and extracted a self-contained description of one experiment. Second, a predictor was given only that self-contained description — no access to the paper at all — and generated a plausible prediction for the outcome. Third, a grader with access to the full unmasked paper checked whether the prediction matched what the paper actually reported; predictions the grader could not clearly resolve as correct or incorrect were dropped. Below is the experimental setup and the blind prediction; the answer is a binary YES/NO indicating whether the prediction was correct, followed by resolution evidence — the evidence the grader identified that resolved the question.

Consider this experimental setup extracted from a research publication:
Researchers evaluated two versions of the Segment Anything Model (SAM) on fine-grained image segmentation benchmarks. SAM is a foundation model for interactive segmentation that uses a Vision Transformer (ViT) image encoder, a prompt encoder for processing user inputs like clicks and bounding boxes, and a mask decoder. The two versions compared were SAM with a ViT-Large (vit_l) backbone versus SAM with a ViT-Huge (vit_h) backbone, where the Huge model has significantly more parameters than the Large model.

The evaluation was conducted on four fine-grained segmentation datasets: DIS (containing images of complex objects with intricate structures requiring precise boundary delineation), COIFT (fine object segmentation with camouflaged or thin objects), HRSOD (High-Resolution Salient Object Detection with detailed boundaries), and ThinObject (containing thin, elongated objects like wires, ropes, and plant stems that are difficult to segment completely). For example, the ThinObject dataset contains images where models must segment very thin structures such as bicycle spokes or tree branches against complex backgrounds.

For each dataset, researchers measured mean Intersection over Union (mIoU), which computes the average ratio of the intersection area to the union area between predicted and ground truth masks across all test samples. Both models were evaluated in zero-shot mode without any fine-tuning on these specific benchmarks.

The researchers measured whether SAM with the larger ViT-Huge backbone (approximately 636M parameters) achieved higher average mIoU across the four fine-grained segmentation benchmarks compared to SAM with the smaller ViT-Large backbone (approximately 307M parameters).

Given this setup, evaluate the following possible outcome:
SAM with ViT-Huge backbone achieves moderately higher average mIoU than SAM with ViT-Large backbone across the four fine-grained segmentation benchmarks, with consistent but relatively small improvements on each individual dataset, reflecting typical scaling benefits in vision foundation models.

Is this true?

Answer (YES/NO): NO